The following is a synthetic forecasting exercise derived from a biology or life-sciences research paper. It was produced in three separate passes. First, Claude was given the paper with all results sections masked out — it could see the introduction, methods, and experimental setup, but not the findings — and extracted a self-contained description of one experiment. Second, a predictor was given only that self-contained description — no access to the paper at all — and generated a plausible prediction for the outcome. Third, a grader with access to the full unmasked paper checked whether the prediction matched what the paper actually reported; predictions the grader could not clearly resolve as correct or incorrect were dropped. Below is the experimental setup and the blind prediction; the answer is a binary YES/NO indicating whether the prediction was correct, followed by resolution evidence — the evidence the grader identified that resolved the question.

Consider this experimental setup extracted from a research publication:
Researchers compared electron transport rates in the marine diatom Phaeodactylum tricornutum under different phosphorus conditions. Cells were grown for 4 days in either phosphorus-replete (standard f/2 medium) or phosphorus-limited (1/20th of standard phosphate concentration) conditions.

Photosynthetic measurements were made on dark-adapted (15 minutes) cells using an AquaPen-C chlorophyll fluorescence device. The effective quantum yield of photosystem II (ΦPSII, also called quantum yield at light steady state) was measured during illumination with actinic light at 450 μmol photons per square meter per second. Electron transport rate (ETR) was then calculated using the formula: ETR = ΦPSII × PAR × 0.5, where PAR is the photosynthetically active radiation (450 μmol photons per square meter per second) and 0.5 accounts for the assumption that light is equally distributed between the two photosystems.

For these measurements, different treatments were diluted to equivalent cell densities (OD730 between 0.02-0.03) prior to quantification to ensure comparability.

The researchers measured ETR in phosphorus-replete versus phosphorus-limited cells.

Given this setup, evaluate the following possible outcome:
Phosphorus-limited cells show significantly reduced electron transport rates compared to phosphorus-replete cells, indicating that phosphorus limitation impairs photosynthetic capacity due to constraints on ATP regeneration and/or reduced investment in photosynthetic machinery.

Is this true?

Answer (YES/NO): NO